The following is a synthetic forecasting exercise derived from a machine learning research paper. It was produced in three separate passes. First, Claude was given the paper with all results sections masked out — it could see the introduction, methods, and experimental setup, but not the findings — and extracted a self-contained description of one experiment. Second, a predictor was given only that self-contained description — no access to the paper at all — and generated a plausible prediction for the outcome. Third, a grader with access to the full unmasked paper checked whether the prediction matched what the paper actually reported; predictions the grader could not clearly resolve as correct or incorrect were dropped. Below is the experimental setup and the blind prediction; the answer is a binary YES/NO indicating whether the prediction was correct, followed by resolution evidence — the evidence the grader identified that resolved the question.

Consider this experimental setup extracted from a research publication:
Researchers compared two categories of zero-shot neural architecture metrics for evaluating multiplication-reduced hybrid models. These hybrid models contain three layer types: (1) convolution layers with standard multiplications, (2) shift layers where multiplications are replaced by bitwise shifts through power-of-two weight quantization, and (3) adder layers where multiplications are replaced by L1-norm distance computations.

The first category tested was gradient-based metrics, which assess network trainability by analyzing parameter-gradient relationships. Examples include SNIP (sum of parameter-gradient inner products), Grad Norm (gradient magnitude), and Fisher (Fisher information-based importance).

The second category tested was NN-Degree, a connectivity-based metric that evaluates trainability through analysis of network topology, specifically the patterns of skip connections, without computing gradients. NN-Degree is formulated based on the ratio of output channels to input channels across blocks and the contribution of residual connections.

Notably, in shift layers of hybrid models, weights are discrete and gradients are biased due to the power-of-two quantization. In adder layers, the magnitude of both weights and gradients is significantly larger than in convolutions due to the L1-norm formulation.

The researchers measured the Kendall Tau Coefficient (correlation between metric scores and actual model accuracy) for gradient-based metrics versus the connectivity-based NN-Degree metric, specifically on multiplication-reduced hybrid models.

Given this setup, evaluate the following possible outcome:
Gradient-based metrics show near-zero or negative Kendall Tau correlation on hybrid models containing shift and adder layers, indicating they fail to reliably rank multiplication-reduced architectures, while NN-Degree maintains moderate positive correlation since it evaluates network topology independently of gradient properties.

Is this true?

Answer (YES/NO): YES